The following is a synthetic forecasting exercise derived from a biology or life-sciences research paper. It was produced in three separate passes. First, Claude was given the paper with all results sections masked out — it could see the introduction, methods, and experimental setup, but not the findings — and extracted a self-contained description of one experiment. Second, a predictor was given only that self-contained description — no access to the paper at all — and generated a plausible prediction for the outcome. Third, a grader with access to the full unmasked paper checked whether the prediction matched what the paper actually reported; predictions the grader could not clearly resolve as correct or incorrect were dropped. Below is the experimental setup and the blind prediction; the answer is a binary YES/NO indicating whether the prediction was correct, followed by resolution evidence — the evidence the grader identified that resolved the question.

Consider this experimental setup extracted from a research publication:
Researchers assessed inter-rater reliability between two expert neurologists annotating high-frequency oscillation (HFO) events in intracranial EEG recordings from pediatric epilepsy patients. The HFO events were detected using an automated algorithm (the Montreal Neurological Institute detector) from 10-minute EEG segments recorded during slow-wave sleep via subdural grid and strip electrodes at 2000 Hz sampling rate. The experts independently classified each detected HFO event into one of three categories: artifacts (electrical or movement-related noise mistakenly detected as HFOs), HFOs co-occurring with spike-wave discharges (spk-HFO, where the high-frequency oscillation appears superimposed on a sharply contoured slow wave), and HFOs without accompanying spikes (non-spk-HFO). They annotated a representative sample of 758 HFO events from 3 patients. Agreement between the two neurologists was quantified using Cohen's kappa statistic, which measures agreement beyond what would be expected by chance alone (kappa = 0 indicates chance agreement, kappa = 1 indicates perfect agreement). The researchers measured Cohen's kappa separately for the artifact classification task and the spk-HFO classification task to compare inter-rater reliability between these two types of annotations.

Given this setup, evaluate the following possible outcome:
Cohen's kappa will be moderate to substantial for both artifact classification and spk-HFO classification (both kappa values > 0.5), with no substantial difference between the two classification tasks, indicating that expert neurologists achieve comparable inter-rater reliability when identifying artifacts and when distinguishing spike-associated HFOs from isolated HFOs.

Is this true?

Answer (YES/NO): NO